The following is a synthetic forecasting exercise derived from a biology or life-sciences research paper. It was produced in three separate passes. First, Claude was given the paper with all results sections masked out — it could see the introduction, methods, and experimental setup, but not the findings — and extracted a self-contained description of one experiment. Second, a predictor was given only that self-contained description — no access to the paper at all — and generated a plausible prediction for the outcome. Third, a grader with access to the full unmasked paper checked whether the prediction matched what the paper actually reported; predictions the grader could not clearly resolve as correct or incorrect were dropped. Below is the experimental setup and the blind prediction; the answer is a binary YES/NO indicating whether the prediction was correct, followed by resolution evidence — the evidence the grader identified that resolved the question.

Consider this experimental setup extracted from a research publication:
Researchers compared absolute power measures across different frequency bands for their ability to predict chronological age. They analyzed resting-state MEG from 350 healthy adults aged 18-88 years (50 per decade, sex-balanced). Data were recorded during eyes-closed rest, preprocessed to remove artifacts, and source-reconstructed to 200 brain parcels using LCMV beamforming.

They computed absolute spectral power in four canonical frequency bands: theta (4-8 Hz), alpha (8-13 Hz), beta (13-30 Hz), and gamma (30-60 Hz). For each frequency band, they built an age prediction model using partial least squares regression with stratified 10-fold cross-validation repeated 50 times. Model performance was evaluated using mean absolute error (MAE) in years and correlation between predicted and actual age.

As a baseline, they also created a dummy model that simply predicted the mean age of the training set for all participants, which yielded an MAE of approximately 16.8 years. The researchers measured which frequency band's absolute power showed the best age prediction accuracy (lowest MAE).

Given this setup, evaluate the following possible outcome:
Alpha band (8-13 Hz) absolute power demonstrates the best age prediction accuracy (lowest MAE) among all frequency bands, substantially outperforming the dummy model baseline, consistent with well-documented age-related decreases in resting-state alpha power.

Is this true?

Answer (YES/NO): YES